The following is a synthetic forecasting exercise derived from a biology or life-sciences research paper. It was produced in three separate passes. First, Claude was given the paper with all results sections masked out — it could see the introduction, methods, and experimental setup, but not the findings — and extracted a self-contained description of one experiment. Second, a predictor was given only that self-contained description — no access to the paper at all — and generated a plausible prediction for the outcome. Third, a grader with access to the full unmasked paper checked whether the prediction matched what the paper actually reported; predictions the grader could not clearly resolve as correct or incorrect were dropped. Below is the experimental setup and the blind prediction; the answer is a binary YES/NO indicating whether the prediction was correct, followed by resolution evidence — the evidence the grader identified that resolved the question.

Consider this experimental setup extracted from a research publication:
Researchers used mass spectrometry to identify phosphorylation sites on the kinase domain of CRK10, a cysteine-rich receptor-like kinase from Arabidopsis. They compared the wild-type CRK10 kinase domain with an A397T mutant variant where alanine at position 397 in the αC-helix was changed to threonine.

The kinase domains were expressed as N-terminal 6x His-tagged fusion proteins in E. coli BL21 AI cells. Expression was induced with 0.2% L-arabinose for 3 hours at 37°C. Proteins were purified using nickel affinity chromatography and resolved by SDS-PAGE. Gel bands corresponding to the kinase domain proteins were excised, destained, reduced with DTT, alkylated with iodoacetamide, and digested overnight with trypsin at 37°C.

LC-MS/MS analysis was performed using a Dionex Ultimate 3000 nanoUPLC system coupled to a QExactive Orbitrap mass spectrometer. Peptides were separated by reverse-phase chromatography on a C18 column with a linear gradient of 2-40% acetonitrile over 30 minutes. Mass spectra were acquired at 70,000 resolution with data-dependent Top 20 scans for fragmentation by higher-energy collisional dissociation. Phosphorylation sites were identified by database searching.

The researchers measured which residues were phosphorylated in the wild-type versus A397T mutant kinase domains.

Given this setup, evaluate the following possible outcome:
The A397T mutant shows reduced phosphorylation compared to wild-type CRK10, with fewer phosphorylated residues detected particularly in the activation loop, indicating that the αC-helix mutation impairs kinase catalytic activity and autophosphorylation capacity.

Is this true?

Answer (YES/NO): NO